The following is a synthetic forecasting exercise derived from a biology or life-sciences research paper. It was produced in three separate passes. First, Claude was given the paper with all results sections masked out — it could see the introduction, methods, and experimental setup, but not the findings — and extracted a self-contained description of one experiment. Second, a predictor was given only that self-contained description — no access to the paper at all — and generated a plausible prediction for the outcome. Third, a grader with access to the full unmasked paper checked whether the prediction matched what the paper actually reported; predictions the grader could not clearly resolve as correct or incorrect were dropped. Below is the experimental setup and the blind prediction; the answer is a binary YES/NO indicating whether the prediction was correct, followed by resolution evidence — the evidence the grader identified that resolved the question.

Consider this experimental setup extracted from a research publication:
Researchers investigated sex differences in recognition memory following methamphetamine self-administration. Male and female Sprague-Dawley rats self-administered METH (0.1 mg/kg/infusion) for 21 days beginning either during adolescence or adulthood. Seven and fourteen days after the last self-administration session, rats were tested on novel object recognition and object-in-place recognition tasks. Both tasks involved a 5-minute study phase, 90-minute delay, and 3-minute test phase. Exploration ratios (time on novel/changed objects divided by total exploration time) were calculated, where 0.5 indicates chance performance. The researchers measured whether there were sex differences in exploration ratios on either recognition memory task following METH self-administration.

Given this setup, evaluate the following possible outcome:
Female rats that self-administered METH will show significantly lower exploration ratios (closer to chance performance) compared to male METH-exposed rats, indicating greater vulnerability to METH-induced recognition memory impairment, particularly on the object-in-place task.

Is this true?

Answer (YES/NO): NO